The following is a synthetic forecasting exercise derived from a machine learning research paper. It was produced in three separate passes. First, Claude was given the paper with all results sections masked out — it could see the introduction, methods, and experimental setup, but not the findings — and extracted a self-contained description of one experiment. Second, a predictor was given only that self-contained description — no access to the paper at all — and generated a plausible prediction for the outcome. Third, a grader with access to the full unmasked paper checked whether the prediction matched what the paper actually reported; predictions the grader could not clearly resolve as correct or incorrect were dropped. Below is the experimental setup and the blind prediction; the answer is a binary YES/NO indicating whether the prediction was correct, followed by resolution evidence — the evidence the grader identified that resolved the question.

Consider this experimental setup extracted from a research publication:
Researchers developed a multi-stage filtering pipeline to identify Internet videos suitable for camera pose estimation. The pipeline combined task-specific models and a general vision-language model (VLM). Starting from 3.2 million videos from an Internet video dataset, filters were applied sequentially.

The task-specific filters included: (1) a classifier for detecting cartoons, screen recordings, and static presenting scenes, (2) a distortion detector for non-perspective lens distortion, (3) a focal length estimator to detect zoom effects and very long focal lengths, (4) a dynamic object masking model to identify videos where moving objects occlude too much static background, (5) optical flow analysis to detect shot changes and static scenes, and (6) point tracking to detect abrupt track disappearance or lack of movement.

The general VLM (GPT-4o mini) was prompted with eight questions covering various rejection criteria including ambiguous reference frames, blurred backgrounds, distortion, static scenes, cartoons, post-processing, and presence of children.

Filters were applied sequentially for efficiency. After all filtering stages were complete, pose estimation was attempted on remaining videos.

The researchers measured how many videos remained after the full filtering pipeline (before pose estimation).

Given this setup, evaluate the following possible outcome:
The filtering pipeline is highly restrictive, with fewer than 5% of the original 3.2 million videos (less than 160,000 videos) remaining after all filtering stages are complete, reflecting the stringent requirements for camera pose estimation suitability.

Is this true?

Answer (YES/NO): YES